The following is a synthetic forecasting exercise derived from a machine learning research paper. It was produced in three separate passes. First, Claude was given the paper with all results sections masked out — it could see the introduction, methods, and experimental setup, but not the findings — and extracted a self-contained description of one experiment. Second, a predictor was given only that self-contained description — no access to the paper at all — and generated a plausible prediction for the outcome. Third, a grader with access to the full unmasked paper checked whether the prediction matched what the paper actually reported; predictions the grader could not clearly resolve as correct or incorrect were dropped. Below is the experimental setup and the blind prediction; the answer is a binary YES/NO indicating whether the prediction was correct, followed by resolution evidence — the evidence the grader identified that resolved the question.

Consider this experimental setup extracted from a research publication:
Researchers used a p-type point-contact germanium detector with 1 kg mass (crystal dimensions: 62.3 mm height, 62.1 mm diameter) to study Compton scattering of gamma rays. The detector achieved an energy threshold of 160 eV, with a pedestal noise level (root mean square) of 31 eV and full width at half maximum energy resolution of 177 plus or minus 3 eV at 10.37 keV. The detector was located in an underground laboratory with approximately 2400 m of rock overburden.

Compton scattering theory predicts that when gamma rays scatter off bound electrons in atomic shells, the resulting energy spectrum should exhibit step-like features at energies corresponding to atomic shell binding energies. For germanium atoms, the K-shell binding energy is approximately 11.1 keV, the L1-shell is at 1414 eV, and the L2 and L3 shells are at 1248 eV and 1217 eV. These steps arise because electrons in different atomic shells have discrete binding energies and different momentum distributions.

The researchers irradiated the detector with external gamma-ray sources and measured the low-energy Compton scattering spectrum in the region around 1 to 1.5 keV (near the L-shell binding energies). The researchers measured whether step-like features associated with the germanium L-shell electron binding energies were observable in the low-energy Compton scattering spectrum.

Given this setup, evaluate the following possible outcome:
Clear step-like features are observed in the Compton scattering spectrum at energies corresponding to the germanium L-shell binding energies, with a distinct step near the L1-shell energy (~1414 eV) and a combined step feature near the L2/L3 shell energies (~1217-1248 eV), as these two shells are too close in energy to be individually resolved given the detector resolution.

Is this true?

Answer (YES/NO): NO